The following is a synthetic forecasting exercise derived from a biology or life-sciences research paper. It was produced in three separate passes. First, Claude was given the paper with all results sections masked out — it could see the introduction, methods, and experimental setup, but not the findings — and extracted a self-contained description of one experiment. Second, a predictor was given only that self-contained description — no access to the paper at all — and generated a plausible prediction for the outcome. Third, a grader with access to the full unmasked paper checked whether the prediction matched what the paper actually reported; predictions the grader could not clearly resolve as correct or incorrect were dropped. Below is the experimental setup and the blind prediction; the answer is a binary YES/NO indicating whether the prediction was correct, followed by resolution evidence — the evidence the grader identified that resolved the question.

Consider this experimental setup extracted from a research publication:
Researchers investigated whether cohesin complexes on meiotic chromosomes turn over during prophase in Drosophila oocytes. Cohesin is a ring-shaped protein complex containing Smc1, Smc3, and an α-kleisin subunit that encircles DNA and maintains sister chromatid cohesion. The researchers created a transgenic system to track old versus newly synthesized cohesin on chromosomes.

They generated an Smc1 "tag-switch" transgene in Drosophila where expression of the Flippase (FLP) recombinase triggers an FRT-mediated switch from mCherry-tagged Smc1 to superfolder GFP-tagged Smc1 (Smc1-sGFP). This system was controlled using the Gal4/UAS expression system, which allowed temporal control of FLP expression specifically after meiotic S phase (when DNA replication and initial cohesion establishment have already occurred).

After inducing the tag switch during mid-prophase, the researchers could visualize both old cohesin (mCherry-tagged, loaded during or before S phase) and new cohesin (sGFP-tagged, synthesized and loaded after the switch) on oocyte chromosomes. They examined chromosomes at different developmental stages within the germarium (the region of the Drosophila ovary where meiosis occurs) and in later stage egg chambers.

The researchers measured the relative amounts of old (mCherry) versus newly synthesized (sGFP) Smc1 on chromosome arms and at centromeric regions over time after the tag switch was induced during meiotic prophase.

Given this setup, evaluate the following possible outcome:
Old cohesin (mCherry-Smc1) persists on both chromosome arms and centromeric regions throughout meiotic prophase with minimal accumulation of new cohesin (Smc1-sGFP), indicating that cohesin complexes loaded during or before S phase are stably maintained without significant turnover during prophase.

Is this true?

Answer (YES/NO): NO